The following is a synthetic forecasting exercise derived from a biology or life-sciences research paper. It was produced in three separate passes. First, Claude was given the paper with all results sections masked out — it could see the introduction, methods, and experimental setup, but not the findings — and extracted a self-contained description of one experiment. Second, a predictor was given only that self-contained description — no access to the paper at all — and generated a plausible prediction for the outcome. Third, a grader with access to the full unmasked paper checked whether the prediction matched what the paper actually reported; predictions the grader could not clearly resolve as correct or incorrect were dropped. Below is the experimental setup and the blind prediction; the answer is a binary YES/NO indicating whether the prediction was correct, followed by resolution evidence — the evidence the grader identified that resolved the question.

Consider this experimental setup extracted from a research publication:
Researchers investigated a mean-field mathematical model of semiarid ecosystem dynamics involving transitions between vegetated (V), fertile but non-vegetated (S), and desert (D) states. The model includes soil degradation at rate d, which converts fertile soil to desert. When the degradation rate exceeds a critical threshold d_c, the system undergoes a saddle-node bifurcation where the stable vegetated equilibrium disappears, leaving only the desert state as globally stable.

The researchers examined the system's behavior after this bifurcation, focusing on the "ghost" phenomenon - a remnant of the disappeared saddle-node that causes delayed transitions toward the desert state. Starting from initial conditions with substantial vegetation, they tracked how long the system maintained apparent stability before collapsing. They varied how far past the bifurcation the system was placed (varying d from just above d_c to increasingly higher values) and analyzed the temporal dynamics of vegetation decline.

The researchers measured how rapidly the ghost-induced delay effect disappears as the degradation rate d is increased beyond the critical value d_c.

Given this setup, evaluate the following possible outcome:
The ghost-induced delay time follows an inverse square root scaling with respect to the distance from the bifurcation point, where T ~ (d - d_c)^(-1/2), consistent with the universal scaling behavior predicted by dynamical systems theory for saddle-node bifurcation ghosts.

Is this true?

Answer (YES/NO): YES